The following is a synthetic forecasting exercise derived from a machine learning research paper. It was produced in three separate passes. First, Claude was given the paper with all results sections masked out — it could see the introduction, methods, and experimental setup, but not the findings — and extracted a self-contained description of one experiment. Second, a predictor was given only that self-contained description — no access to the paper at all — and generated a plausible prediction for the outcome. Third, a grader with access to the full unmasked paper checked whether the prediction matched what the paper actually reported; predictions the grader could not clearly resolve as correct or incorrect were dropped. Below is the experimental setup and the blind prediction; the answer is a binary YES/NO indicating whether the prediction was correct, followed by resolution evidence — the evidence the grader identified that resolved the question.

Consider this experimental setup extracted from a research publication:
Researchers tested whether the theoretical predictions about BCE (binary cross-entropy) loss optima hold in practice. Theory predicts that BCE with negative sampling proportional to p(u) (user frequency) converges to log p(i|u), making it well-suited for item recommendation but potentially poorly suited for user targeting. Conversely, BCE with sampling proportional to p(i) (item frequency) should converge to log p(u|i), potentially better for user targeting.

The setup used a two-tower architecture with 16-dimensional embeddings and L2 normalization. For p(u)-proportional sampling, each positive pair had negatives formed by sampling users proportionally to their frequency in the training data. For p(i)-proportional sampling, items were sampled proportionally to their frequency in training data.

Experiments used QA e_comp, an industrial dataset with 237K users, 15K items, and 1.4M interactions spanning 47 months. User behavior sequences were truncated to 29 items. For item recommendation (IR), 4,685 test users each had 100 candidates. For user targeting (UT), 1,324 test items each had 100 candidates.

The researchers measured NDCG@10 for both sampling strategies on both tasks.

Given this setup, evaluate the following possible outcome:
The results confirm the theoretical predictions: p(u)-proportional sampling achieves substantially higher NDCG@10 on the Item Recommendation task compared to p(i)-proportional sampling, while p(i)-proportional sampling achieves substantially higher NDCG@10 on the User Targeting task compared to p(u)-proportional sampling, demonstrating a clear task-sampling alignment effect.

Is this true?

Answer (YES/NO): YES